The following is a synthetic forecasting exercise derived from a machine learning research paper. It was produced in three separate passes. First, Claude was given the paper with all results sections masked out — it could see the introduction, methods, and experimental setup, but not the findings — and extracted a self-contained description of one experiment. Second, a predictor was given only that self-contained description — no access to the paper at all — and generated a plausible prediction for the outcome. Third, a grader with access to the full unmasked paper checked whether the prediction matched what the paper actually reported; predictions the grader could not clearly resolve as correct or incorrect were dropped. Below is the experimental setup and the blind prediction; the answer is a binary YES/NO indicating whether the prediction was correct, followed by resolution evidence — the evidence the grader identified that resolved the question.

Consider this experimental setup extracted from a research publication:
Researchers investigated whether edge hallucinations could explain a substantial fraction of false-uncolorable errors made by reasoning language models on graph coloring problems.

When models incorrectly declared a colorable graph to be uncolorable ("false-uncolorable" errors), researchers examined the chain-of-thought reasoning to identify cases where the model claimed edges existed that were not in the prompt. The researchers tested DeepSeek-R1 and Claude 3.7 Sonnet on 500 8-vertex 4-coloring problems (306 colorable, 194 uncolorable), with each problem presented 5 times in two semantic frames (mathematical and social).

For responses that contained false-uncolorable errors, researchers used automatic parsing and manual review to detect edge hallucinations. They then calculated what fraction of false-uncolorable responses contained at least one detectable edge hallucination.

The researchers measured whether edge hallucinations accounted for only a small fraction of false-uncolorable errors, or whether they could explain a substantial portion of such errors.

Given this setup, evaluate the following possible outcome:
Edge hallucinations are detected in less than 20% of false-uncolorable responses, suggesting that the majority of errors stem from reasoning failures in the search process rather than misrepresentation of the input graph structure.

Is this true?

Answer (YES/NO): NO